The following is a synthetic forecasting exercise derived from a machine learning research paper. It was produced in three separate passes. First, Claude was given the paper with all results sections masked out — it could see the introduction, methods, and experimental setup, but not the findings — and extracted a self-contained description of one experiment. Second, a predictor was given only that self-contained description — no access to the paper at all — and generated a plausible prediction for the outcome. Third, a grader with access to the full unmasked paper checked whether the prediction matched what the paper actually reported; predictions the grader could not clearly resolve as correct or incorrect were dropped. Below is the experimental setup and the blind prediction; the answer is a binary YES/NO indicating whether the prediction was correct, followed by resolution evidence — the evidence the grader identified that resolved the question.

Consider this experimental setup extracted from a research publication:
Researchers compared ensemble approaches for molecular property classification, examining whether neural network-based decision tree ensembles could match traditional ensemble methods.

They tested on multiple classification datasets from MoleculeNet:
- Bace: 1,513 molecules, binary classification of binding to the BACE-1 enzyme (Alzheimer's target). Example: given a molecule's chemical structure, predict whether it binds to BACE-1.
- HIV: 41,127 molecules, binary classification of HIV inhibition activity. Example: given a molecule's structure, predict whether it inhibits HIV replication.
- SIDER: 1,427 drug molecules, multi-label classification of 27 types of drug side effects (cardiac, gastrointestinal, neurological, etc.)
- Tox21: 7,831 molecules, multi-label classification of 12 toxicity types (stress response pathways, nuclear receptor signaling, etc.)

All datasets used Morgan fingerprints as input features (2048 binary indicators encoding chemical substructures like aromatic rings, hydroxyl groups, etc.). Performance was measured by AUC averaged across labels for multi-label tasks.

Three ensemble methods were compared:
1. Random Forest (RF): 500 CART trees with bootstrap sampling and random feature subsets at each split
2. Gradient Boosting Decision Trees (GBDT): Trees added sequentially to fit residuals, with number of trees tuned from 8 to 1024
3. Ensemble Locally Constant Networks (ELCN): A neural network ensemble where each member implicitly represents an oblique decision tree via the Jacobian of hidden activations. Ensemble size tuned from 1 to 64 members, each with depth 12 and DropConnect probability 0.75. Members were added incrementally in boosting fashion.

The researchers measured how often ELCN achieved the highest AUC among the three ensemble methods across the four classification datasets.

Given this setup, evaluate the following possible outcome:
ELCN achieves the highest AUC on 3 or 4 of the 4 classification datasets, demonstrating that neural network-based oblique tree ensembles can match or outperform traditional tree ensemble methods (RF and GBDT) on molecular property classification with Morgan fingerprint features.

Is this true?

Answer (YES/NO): NO